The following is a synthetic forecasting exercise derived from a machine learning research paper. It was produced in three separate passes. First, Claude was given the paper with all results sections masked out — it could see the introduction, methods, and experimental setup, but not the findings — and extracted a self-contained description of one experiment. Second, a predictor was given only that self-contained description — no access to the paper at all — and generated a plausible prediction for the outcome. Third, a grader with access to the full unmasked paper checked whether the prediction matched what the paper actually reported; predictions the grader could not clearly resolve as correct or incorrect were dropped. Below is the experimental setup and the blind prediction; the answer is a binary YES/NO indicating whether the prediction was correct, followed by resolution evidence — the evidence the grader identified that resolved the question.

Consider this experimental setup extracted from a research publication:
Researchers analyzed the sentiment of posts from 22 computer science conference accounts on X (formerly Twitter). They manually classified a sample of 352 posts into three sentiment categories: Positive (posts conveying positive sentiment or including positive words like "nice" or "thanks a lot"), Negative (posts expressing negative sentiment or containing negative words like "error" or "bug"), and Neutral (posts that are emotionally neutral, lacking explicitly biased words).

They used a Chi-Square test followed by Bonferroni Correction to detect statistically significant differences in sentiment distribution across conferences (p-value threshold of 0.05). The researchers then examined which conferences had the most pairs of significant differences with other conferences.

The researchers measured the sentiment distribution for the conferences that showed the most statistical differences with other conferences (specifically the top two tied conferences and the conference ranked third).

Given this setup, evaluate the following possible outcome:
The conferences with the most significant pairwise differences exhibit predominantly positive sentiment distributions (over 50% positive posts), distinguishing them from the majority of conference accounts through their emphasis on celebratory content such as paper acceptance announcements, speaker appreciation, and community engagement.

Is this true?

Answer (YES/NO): NO